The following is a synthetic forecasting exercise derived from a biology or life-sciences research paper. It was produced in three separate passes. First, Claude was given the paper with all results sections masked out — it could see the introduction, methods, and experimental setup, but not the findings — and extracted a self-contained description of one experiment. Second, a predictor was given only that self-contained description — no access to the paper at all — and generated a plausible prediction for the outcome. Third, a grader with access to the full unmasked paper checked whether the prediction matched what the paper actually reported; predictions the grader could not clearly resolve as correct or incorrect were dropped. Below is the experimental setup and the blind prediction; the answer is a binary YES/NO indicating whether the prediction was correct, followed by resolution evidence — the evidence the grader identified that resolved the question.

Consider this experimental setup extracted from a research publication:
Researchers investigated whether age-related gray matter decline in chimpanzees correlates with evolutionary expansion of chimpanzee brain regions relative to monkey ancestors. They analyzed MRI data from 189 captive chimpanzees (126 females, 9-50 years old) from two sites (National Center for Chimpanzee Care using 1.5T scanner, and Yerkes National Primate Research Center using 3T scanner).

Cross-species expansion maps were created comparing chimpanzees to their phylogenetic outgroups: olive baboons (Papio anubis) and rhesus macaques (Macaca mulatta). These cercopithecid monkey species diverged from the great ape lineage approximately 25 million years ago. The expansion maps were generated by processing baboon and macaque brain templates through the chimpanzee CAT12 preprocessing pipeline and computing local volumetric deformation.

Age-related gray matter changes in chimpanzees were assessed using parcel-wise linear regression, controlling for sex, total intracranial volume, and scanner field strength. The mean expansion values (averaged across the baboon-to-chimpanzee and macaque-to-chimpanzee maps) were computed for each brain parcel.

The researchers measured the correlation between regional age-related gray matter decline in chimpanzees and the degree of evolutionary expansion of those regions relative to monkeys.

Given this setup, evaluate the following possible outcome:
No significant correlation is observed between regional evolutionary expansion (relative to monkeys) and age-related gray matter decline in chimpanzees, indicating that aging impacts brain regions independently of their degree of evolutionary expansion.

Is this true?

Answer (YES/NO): NO